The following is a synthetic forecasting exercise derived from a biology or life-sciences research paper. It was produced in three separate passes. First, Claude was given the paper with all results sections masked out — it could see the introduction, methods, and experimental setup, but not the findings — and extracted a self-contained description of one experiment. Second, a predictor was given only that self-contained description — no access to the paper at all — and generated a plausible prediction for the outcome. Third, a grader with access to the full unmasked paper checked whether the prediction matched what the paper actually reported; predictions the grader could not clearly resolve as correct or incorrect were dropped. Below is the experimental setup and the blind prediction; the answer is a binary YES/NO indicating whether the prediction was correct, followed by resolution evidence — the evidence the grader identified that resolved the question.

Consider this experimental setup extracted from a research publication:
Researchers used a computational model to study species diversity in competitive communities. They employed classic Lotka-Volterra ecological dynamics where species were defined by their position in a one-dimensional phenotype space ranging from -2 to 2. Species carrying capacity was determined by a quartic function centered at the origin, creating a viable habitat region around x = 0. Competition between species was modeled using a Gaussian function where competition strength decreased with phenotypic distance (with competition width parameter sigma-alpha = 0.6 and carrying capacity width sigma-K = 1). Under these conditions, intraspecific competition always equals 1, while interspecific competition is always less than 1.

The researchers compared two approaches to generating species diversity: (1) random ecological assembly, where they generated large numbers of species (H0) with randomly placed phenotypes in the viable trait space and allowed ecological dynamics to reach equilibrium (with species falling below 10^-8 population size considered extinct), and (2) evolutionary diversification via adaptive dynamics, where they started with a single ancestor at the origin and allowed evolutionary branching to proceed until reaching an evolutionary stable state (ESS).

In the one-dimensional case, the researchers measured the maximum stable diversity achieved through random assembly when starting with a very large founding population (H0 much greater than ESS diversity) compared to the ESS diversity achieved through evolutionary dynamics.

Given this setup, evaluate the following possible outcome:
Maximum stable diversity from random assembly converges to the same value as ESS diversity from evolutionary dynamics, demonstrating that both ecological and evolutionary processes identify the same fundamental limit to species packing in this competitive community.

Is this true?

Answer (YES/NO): NO